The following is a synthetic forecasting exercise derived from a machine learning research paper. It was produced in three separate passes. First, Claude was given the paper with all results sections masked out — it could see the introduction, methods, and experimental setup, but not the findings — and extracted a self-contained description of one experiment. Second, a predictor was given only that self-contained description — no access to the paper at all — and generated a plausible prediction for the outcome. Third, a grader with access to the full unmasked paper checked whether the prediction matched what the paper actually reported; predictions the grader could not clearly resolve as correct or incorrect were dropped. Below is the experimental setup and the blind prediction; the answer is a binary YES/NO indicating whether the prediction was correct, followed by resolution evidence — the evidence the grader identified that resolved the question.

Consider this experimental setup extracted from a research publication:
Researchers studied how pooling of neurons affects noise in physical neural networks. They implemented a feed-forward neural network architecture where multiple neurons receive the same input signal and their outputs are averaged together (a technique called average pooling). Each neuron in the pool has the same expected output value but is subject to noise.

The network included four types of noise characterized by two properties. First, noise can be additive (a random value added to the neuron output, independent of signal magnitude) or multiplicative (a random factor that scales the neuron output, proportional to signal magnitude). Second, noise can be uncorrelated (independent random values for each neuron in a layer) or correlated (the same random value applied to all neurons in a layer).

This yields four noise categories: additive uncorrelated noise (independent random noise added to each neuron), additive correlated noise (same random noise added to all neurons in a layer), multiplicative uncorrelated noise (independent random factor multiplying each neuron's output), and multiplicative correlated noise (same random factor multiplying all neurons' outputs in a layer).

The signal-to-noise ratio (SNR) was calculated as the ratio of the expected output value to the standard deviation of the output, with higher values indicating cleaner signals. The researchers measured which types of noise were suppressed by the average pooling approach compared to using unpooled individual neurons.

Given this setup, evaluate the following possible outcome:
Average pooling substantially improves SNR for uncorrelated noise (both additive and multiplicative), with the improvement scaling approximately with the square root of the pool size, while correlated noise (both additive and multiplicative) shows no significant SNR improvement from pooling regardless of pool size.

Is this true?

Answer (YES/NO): YES